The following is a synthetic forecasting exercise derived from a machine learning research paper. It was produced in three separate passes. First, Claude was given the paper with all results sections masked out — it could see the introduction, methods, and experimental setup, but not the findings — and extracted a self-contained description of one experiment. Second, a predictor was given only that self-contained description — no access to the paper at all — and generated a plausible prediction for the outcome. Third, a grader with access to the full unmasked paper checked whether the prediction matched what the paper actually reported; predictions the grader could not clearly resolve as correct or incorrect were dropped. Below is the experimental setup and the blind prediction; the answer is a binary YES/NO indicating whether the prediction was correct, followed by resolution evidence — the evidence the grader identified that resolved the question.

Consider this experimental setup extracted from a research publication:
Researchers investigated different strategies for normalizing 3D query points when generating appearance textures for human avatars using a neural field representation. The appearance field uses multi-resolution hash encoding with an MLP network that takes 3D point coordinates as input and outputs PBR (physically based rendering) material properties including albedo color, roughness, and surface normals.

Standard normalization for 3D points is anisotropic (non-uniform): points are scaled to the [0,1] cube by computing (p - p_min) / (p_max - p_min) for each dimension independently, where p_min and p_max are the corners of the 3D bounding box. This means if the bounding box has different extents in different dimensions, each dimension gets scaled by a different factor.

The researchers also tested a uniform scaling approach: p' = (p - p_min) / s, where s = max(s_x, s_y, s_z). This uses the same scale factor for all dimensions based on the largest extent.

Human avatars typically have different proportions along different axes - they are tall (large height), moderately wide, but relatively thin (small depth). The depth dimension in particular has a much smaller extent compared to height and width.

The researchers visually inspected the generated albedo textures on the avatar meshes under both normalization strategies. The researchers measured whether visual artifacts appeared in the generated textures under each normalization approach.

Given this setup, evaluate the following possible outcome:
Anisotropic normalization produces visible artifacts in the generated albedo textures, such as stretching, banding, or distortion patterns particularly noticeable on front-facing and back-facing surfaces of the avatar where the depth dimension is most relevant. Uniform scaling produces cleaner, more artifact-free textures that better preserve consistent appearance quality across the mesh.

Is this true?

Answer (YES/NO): YES